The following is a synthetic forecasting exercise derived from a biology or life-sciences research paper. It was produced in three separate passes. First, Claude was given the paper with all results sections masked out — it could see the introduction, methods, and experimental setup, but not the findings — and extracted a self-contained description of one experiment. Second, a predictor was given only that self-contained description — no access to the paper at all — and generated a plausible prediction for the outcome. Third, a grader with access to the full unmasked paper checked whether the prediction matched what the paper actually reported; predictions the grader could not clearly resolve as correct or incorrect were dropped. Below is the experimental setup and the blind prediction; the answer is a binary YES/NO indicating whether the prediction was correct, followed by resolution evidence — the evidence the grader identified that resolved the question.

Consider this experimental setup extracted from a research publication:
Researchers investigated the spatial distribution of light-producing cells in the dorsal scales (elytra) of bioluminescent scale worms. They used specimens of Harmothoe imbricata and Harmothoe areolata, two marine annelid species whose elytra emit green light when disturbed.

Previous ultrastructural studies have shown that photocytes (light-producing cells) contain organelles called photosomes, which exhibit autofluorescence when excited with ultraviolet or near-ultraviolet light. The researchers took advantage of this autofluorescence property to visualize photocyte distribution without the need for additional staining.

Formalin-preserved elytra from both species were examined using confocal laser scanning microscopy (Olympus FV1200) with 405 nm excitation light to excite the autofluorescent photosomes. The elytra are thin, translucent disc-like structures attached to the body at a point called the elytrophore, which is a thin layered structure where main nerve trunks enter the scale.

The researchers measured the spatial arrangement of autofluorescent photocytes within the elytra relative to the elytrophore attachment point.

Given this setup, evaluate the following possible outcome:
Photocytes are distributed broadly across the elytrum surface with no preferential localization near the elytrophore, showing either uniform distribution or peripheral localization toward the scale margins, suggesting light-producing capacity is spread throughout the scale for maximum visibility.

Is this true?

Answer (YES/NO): NO